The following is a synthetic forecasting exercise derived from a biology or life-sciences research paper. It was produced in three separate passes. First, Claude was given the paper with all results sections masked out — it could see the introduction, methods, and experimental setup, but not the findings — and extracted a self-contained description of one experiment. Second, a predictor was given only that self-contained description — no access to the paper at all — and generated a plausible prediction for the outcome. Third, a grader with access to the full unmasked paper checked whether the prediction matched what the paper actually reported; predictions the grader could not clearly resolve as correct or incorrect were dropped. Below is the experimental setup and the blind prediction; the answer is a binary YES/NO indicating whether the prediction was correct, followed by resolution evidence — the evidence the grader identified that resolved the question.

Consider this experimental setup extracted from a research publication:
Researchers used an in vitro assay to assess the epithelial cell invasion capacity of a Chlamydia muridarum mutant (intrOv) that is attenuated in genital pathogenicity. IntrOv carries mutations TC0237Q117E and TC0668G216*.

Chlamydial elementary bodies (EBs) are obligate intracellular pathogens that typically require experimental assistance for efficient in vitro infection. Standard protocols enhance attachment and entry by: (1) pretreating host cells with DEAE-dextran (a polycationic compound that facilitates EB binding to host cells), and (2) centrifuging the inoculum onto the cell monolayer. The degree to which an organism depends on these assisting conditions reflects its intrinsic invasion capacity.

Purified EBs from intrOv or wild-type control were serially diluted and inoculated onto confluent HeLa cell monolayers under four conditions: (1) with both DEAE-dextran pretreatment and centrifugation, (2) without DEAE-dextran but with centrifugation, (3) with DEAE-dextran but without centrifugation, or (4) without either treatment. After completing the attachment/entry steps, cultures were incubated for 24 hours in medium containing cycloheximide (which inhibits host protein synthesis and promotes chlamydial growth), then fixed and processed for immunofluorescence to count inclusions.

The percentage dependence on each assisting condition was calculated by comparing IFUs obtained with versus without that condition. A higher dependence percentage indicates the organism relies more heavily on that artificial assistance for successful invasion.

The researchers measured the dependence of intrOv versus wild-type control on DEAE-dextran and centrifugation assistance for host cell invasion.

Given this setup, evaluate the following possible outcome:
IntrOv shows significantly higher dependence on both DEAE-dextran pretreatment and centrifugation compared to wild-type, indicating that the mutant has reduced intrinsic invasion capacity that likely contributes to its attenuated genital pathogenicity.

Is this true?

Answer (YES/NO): NO